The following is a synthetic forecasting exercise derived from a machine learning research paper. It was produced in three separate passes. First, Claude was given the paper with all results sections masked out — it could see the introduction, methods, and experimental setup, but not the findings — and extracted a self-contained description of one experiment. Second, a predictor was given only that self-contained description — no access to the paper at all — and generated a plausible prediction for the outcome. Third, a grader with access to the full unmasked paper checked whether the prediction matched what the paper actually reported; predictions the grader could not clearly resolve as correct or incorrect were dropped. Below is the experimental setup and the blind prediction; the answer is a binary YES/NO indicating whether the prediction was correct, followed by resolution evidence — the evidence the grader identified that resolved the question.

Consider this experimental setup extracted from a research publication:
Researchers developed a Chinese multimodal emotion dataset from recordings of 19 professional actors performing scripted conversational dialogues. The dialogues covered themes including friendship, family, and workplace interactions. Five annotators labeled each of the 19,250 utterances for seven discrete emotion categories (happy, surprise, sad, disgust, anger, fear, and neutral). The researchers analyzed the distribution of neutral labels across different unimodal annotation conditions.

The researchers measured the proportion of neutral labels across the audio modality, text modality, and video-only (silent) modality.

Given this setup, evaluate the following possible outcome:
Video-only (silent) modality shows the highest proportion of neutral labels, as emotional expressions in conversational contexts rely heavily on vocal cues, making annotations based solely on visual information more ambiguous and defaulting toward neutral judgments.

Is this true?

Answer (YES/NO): NO